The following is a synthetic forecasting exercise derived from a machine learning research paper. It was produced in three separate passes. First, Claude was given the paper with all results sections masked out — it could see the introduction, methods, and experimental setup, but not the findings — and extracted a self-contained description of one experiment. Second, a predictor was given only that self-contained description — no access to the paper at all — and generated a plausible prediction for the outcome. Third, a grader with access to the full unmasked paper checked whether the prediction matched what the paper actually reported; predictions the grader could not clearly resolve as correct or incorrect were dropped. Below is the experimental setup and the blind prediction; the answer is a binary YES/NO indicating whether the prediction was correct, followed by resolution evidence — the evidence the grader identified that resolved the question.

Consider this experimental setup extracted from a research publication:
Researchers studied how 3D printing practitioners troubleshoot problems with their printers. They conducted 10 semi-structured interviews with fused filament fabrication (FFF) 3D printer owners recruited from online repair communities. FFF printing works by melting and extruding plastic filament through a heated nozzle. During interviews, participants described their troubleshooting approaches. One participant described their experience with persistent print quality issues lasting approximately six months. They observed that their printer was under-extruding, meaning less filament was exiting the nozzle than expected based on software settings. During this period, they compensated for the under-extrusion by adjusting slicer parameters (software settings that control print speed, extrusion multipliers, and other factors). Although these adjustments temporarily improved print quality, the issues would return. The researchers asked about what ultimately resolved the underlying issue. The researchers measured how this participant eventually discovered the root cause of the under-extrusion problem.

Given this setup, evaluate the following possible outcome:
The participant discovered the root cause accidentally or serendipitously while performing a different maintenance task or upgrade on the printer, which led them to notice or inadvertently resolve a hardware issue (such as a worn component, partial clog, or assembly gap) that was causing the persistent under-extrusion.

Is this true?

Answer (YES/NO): NO